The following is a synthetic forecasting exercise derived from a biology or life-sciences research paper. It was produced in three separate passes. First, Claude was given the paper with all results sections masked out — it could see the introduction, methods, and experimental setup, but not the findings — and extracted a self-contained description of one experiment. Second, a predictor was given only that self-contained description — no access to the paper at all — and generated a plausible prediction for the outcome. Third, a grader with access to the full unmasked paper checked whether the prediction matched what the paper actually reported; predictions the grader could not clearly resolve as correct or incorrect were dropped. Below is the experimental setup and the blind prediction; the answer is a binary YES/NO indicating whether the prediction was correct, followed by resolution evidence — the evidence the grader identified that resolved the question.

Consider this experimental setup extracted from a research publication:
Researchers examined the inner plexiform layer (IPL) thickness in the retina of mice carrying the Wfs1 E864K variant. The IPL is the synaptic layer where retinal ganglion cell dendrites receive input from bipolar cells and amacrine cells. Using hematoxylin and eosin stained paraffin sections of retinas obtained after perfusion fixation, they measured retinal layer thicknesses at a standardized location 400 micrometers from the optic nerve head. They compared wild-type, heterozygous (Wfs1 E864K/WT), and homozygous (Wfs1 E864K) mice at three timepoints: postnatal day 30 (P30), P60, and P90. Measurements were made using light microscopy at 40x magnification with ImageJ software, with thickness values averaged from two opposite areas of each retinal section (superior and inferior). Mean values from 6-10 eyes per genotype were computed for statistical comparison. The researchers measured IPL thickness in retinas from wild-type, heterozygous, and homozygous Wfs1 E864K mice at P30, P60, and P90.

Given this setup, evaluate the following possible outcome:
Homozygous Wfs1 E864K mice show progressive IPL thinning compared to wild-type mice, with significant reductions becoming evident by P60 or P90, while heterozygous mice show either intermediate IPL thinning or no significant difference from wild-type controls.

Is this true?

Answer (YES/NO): NO